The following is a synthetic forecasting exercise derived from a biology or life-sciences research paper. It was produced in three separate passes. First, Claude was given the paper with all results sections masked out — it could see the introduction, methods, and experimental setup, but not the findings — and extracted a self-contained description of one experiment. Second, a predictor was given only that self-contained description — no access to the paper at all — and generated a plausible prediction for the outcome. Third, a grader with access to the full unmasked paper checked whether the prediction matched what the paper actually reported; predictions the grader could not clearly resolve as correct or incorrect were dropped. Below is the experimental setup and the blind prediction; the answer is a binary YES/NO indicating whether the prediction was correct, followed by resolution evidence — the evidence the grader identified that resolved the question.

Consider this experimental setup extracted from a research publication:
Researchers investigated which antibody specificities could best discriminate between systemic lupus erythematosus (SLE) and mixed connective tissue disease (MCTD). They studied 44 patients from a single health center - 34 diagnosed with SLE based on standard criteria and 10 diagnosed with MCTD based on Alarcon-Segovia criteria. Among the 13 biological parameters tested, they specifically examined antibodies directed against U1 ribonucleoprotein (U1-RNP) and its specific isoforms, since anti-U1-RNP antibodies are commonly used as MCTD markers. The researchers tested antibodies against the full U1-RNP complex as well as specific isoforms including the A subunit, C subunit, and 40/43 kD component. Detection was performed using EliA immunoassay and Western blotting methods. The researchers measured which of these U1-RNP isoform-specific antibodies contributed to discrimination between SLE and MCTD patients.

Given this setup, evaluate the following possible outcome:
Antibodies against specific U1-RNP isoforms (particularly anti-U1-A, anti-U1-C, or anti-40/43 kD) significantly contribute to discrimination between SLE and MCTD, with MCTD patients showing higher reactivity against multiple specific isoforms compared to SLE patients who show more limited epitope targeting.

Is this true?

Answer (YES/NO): NO